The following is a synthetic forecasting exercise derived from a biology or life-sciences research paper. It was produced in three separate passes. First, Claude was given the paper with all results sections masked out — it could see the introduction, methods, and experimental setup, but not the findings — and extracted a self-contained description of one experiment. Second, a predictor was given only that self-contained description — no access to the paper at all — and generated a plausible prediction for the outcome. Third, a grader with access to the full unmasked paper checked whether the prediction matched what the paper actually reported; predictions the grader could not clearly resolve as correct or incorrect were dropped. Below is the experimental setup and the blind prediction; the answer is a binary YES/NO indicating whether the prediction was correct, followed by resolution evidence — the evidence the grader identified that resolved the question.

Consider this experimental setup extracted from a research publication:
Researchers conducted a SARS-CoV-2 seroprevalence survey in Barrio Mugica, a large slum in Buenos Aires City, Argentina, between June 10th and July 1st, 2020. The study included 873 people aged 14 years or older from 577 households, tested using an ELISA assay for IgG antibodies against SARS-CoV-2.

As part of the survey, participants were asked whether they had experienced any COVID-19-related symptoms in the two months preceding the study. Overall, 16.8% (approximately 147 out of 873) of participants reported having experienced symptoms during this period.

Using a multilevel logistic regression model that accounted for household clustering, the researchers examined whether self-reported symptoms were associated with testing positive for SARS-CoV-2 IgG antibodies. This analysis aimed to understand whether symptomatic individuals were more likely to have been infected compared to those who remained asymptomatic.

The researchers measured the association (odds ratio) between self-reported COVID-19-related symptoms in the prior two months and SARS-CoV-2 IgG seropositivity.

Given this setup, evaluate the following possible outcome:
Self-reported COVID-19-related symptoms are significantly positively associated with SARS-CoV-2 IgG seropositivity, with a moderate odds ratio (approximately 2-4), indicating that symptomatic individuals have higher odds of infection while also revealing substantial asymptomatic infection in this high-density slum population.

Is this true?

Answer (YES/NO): NO